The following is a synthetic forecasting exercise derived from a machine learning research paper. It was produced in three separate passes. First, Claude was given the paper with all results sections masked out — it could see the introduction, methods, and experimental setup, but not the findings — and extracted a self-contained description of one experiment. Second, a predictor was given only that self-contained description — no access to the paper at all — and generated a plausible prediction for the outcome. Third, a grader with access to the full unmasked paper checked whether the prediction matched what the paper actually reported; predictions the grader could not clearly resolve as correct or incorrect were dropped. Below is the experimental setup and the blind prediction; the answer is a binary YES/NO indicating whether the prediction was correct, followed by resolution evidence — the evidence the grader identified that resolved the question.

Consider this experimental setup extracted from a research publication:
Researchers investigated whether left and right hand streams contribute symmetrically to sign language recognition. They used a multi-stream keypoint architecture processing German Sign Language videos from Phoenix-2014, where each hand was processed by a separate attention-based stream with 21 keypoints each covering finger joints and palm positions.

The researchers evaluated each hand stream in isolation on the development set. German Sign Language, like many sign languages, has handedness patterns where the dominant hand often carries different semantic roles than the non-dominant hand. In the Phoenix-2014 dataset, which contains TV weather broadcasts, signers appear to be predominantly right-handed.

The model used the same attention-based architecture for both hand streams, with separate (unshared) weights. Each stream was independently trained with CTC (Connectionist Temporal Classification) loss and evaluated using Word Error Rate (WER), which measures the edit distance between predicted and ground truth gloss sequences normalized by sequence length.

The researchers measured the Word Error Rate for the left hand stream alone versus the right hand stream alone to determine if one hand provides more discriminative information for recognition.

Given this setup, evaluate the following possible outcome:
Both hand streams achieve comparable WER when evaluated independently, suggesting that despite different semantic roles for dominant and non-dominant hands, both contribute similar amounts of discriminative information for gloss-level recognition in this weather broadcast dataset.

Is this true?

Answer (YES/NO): NO